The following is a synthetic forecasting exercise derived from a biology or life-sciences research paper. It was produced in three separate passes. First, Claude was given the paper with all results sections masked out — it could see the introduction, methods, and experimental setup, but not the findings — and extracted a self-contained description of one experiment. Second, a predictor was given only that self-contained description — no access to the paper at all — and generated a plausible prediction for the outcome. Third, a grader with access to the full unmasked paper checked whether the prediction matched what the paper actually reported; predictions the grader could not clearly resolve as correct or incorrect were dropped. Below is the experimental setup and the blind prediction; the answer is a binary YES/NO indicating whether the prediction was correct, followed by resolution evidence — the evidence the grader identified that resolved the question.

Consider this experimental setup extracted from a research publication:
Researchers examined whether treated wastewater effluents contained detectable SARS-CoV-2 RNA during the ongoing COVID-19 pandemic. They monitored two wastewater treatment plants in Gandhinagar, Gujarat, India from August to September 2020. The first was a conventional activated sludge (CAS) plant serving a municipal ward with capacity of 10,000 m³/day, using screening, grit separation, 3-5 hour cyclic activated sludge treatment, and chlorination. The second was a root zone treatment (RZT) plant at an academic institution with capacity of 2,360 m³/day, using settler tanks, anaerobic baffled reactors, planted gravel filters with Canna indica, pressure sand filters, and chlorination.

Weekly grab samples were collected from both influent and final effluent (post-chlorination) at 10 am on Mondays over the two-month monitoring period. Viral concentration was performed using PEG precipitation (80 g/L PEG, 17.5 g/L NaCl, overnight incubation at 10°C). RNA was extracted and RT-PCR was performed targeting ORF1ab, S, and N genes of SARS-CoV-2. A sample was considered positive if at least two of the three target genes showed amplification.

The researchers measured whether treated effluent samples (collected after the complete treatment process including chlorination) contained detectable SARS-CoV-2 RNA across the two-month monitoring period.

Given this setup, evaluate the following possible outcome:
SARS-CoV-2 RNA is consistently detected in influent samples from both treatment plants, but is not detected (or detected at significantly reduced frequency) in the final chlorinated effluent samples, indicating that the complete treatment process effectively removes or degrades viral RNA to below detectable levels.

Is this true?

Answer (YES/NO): NO